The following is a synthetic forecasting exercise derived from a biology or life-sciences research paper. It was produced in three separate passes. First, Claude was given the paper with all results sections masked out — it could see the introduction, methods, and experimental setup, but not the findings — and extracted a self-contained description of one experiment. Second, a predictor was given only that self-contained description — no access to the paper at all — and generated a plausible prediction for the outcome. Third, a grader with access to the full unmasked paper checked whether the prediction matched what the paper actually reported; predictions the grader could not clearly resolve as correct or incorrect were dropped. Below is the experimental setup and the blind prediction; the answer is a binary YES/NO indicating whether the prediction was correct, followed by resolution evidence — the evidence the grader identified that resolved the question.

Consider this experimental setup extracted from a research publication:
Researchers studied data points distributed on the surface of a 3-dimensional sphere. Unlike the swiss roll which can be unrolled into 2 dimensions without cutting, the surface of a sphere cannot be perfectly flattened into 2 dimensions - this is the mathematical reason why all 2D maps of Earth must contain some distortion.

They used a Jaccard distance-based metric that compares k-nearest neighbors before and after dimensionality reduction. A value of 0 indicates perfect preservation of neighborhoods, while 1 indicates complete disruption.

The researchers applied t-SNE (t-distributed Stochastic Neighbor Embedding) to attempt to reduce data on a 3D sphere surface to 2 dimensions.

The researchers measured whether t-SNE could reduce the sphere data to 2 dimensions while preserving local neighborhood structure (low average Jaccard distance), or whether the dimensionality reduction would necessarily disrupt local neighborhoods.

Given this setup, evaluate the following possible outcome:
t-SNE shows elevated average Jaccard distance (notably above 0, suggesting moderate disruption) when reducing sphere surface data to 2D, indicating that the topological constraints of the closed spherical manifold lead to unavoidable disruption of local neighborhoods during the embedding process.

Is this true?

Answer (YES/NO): YES